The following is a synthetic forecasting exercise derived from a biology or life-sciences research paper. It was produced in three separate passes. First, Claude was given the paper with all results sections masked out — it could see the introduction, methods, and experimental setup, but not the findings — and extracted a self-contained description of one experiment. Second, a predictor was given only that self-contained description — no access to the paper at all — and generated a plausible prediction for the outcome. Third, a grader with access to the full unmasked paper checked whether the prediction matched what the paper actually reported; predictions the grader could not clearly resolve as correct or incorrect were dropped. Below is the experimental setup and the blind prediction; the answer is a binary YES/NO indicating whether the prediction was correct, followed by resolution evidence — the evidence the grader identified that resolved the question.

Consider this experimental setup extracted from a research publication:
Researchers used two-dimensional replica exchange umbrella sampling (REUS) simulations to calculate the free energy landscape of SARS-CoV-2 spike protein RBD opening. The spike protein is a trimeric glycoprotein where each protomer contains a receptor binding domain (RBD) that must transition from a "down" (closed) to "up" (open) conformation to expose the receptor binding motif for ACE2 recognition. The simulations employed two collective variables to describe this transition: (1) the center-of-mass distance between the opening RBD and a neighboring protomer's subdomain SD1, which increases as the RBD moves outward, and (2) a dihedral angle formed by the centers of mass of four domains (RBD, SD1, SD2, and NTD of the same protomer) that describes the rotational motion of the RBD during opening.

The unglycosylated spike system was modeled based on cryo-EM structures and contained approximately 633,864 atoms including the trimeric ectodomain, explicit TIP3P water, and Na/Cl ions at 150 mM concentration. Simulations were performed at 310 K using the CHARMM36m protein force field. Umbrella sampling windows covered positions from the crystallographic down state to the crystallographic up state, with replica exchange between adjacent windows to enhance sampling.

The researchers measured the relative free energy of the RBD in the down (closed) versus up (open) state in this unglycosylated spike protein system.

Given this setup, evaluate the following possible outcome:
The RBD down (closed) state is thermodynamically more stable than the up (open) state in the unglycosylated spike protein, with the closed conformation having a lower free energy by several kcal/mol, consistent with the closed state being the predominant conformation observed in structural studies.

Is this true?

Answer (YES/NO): NO